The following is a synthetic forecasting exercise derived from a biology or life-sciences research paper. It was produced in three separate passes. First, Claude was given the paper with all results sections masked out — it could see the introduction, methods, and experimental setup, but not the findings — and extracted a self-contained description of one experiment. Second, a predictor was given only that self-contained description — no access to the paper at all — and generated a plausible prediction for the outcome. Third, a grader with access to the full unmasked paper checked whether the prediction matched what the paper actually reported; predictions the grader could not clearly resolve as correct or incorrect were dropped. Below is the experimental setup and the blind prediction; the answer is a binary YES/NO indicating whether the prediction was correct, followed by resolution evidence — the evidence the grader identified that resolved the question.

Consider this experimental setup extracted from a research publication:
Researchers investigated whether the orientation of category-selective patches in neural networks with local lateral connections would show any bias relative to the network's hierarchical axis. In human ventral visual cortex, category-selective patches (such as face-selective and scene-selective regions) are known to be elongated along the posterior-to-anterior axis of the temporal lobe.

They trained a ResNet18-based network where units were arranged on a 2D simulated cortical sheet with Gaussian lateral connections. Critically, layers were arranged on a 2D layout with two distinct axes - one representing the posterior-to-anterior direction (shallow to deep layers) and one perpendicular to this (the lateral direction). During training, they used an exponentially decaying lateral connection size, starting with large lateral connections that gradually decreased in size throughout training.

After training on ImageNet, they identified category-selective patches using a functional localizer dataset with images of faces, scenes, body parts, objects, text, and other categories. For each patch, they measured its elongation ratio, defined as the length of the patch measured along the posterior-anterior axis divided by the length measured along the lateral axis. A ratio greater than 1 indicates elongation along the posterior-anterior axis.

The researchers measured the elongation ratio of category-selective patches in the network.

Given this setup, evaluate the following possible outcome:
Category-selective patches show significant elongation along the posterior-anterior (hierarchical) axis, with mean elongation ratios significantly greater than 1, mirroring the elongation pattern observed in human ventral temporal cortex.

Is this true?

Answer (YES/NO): YES